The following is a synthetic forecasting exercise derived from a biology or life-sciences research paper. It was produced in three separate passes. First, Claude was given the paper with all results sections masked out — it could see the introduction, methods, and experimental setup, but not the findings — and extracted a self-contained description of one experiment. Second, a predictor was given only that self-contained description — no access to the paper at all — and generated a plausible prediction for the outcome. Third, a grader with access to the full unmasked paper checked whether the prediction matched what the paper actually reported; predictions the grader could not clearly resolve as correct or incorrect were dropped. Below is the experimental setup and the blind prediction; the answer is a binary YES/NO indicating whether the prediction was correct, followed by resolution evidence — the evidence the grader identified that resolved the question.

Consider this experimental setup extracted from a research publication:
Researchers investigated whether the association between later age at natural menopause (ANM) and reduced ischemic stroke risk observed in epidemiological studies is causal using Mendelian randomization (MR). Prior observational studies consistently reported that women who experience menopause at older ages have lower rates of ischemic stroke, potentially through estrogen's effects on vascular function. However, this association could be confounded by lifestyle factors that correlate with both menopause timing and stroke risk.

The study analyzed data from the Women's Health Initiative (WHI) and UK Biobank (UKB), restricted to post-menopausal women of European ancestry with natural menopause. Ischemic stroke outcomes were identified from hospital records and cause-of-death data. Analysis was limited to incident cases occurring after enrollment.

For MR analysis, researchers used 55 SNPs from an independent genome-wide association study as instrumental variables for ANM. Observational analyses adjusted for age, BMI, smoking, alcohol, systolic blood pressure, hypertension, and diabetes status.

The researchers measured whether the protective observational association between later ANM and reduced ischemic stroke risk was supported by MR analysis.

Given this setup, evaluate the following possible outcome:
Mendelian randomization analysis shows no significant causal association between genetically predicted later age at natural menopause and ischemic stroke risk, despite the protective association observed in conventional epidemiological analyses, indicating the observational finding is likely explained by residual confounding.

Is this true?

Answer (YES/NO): YES